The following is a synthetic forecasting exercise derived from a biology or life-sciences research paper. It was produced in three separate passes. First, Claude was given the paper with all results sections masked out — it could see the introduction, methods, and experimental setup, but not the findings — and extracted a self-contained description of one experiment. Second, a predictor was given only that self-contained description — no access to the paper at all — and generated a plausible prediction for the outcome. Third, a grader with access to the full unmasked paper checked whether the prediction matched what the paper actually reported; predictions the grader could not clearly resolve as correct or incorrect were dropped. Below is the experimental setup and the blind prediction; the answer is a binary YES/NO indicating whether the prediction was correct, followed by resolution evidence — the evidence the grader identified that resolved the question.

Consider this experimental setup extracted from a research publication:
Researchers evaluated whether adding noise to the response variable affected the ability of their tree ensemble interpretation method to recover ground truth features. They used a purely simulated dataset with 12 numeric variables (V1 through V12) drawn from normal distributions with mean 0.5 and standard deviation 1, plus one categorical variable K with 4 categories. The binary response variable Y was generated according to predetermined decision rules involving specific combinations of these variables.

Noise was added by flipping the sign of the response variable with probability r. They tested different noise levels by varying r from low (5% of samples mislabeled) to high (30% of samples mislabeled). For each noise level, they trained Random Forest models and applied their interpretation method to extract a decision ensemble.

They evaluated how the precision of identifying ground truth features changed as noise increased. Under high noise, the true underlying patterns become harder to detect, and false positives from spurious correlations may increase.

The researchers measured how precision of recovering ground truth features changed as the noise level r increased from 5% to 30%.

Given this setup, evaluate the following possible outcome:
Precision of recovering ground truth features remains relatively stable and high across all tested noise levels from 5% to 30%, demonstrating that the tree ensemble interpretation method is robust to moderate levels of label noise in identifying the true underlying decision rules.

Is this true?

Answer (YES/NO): NO